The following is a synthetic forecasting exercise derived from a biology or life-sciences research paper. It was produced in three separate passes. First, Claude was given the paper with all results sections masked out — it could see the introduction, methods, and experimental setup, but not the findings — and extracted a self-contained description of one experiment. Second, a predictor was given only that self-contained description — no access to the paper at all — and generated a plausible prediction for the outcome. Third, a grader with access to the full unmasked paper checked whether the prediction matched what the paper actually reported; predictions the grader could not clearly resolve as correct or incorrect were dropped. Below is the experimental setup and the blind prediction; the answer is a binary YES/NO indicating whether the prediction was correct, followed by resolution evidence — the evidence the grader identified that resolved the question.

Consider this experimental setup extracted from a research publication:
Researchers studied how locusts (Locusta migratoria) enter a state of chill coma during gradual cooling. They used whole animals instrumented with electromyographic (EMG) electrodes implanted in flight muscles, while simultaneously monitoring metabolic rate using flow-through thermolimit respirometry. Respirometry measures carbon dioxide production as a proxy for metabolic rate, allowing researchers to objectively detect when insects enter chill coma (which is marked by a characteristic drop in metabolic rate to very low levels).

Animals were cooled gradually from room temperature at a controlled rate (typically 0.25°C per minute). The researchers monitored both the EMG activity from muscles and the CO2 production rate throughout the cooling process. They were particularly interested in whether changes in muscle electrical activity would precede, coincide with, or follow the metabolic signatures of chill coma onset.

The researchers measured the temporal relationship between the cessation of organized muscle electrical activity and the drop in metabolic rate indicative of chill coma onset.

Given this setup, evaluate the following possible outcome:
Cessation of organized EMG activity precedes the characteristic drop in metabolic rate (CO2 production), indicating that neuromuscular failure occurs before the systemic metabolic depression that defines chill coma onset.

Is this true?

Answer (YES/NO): NO